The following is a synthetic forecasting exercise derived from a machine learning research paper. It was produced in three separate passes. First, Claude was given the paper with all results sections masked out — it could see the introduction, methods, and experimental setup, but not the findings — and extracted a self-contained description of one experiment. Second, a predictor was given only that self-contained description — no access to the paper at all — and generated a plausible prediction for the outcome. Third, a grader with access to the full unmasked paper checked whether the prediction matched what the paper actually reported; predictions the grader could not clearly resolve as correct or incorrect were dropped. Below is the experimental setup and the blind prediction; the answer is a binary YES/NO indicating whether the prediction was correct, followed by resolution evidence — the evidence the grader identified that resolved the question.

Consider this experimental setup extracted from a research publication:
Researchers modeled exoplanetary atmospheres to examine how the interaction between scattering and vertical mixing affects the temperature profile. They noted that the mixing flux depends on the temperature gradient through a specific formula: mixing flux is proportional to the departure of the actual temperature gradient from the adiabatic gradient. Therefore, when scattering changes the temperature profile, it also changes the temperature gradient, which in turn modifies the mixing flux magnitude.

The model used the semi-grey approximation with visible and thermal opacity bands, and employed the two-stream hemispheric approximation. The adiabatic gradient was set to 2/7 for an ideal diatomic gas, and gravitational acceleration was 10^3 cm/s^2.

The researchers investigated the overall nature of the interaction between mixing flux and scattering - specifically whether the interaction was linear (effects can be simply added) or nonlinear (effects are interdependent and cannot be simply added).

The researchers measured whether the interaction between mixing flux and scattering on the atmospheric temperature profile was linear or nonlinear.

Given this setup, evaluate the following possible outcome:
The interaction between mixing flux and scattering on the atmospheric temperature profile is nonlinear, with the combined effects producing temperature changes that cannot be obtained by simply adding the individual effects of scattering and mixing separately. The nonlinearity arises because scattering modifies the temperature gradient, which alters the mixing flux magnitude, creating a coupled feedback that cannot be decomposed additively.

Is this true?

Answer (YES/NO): YES